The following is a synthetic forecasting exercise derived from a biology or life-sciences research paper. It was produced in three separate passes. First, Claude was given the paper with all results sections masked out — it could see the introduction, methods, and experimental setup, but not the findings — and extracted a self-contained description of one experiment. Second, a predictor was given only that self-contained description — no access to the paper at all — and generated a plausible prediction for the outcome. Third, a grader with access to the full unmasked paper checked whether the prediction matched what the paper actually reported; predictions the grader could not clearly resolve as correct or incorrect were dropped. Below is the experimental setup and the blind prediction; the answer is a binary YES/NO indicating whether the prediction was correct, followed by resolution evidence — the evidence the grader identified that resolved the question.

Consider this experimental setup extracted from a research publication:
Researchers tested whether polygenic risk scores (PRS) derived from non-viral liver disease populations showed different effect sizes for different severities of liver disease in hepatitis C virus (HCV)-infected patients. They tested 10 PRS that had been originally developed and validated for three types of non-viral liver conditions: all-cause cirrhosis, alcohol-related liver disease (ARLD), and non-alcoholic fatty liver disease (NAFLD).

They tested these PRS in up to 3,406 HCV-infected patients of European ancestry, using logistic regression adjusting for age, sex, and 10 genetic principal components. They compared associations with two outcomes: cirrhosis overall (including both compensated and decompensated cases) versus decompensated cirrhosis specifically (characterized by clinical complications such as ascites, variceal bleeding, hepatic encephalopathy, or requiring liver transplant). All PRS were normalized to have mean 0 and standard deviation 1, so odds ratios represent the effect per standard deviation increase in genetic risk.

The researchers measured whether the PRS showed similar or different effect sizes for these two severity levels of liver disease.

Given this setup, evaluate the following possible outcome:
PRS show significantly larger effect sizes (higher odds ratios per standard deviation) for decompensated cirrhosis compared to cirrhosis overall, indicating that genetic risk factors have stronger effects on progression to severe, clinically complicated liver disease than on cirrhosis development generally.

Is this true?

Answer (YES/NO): YES